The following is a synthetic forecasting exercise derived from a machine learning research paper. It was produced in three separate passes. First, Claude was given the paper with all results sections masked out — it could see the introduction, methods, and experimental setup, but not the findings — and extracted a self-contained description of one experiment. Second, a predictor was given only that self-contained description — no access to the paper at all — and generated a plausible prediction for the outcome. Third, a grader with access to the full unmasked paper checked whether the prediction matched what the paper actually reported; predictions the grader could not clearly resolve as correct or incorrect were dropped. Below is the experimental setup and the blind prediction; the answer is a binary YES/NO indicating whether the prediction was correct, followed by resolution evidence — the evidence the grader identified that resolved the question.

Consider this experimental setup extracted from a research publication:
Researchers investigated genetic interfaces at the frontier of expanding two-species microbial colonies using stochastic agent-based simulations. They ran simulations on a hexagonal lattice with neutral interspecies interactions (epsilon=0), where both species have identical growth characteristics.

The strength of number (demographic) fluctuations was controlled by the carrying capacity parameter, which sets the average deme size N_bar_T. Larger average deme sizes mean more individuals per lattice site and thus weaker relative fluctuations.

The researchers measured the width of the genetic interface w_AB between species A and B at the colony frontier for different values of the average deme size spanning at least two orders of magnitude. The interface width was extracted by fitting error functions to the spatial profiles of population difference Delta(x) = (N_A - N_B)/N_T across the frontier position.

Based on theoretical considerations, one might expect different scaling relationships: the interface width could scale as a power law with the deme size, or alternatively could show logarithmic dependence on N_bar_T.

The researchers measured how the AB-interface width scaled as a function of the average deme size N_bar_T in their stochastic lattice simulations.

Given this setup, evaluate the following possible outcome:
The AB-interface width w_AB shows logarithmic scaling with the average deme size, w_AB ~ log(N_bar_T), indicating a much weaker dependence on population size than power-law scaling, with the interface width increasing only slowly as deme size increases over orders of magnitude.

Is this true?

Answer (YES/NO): YES